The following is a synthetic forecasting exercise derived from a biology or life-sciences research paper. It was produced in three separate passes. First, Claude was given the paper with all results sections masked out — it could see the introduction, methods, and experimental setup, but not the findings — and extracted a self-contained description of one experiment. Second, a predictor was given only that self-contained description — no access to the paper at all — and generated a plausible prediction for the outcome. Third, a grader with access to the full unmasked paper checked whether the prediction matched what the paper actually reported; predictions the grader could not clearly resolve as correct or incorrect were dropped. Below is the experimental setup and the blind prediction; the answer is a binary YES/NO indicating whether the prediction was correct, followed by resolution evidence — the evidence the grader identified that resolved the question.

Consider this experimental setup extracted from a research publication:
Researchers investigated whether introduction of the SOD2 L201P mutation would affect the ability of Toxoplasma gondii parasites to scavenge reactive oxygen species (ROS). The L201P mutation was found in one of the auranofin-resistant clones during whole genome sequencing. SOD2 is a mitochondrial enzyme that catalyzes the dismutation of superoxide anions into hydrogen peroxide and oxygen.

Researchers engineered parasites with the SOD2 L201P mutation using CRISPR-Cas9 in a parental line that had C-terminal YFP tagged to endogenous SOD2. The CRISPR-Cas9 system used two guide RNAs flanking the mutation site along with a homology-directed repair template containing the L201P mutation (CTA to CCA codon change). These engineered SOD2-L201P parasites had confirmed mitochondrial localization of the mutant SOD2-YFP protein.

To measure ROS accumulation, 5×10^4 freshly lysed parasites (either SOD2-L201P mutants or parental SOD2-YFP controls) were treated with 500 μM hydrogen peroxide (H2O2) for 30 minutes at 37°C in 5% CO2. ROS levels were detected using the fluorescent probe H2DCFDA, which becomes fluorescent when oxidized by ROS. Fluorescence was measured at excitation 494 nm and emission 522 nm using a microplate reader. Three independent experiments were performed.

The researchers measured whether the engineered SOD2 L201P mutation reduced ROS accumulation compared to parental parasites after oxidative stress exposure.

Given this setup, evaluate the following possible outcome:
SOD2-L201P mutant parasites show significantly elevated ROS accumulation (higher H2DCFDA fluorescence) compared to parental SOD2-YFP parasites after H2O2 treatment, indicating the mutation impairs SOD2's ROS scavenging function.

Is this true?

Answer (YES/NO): NO